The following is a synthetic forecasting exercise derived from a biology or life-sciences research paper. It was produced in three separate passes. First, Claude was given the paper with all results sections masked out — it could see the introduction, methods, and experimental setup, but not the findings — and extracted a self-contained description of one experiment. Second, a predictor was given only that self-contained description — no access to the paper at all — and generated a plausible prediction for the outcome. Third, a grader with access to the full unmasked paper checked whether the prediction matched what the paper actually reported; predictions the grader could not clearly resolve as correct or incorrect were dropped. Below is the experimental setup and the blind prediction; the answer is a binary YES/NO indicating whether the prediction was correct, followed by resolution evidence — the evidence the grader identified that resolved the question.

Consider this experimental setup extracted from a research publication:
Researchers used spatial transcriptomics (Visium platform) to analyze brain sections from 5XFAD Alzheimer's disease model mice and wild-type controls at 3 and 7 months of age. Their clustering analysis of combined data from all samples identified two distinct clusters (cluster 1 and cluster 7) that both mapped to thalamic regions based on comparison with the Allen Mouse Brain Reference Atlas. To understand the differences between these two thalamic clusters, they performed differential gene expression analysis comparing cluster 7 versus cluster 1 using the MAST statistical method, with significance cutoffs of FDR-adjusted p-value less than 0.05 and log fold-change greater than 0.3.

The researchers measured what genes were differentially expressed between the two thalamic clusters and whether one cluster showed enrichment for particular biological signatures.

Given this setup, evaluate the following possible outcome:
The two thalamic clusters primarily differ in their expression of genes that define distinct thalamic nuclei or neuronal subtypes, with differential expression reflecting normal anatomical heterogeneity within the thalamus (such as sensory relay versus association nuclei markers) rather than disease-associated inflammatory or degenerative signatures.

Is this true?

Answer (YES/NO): NO